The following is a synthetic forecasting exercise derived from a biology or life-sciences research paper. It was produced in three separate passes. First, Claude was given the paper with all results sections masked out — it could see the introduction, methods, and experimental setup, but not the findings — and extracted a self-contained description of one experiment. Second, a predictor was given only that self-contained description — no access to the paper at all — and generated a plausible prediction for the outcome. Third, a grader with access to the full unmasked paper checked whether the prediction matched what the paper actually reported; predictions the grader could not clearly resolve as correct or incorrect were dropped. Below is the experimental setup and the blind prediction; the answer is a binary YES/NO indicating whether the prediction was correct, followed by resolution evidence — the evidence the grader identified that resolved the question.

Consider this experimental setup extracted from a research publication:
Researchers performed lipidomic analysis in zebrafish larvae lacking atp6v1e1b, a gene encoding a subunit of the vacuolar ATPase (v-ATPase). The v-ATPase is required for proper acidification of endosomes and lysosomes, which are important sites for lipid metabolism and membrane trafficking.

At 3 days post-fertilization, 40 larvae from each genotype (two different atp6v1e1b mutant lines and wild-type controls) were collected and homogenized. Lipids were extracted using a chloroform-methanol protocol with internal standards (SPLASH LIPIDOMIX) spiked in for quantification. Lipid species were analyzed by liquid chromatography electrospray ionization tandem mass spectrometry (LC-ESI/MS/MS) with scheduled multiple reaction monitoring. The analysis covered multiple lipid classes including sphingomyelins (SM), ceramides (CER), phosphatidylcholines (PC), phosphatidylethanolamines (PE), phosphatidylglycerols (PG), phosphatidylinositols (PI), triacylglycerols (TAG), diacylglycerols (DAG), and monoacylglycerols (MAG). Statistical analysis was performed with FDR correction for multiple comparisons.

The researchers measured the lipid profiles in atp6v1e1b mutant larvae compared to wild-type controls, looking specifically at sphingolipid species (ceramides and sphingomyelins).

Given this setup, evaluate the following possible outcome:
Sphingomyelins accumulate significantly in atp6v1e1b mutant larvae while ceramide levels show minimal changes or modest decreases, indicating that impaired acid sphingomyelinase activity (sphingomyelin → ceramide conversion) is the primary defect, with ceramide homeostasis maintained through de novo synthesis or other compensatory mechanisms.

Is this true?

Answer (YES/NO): YES